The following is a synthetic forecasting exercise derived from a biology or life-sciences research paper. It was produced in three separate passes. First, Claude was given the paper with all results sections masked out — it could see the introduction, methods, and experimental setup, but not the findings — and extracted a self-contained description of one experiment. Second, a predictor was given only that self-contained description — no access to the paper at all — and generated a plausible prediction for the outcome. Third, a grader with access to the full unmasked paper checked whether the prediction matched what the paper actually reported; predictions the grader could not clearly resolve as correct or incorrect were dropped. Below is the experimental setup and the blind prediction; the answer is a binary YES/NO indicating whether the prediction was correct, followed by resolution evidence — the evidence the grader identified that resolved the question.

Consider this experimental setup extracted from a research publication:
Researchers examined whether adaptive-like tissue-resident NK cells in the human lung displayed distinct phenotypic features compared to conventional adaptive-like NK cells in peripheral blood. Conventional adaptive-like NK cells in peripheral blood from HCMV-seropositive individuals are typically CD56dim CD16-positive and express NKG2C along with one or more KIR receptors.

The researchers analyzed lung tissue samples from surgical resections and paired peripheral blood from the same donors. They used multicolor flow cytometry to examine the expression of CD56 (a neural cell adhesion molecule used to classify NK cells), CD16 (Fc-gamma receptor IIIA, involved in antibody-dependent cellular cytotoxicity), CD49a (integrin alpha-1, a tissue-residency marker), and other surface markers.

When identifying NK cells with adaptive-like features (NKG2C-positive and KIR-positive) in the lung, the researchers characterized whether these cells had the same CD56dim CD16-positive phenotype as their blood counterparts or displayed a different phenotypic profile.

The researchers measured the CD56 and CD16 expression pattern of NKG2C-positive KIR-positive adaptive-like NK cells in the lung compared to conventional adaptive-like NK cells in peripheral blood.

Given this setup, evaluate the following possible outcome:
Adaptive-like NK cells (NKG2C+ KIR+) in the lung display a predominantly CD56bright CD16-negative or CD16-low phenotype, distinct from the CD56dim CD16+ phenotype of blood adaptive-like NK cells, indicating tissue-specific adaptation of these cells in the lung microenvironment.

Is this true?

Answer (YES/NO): YES